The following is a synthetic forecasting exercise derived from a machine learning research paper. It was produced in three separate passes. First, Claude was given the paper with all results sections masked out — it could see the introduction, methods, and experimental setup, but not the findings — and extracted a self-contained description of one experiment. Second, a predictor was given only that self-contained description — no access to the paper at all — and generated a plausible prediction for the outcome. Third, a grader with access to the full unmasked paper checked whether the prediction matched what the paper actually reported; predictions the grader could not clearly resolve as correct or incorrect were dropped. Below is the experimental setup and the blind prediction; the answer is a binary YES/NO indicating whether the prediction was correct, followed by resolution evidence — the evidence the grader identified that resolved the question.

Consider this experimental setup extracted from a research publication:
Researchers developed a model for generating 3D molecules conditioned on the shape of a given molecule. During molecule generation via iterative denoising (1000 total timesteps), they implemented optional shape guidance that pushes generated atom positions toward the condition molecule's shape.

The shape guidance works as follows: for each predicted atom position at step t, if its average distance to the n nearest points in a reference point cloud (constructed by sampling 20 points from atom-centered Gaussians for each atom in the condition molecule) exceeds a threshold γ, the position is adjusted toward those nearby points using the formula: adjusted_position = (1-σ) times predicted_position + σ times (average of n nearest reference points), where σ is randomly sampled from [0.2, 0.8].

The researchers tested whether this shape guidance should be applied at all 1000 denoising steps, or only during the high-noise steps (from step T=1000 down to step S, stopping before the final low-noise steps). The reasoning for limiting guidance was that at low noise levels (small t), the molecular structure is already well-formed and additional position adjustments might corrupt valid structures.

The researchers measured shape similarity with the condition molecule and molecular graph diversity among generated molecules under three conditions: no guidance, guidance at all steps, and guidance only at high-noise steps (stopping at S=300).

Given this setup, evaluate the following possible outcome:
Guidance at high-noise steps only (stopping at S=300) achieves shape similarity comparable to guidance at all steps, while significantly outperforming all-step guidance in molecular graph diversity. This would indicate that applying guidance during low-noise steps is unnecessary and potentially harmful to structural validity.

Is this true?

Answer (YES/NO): NO